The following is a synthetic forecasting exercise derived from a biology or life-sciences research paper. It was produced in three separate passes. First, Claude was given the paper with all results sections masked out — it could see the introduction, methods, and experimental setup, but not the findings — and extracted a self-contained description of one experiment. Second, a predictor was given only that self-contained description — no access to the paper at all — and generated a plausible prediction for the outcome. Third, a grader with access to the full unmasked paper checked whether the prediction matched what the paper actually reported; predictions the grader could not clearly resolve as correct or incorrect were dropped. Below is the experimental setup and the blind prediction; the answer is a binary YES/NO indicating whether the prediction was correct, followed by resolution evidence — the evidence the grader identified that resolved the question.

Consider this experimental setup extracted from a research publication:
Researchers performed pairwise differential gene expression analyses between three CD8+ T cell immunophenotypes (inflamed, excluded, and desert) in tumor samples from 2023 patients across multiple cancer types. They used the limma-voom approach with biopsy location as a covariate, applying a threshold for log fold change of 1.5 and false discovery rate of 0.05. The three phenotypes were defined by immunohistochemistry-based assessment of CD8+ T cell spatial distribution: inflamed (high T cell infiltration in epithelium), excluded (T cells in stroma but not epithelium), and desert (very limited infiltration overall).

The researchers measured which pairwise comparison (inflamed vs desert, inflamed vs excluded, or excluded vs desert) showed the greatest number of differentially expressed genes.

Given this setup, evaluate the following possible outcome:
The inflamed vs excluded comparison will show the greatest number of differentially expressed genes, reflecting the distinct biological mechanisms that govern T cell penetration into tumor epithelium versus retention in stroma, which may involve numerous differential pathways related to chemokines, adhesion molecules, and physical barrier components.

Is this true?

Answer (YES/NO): NO